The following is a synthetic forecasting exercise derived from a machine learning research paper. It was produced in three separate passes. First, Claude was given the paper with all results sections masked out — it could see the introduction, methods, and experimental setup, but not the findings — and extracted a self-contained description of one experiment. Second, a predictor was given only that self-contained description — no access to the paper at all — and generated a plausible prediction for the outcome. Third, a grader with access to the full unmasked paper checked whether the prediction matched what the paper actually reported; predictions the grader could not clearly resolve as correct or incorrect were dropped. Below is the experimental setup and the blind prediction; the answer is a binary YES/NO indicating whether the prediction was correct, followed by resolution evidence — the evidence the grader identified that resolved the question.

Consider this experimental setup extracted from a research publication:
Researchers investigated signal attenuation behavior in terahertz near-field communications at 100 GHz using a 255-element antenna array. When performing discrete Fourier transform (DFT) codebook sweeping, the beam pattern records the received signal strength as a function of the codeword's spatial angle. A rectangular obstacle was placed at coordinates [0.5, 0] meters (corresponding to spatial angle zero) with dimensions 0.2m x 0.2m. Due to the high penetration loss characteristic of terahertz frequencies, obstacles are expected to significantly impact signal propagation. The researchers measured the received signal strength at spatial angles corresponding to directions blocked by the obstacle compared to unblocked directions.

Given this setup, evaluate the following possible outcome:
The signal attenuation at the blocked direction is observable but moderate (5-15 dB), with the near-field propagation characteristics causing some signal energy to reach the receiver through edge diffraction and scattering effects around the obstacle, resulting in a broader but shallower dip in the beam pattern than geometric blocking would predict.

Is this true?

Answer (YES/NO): NO